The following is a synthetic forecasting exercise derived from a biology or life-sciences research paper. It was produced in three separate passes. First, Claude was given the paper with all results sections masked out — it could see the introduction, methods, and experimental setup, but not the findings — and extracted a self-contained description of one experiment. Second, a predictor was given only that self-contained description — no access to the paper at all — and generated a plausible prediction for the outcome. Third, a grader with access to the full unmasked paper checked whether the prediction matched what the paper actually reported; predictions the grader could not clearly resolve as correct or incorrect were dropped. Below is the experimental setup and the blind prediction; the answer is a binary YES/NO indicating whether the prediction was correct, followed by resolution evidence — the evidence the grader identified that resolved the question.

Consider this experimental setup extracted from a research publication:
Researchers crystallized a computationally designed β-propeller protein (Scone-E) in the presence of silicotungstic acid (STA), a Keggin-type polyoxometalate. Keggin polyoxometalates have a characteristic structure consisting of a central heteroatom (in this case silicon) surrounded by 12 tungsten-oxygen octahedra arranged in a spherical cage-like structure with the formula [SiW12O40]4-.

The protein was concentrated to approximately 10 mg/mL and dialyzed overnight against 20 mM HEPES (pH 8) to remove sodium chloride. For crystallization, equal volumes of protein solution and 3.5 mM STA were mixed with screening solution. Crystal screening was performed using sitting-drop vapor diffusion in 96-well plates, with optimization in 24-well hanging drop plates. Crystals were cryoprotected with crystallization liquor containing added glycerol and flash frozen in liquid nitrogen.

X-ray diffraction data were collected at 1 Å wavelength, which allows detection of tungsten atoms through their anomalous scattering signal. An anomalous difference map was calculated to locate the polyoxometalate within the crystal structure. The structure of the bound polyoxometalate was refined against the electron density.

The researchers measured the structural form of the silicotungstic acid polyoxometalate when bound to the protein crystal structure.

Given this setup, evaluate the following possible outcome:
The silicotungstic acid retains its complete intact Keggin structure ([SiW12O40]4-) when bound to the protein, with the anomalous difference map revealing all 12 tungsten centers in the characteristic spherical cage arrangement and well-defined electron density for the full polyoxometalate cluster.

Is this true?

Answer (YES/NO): NO